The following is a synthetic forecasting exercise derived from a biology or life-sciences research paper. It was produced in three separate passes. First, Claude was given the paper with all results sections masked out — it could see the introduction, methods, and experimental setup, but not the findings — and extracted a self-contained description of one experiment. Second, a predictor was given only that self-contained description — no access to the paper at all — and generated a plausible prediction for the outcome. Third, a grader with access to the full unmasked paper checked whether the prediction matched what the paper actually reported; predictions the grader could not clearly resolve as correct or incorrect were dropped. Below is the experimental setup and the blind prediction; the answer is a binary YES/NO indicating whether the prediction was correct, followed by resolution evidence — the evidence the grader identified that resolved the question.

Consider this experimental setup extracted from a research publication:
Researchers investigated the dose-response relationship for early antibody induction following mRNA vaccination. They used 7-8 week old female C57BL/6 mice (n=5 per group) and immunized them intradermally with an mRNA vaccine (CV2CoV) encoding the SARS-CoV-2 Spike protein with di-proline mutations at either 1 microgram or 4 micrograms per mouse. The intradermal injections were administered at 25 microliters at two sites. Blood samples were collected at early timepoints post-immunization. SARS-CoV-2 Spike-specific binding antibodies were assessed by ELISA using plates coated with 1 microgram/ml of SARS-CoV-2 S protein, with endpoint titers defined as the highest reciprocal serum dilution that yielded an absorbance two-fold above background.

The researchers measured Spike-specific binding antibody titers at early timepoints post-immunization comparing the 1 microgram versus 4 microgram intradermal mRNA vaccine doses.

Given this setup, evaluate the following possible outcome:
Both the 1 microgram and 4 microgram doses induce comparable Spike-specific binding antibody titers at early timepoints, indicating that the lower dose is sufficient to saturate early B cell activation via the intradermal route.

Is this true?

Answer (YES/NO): NO